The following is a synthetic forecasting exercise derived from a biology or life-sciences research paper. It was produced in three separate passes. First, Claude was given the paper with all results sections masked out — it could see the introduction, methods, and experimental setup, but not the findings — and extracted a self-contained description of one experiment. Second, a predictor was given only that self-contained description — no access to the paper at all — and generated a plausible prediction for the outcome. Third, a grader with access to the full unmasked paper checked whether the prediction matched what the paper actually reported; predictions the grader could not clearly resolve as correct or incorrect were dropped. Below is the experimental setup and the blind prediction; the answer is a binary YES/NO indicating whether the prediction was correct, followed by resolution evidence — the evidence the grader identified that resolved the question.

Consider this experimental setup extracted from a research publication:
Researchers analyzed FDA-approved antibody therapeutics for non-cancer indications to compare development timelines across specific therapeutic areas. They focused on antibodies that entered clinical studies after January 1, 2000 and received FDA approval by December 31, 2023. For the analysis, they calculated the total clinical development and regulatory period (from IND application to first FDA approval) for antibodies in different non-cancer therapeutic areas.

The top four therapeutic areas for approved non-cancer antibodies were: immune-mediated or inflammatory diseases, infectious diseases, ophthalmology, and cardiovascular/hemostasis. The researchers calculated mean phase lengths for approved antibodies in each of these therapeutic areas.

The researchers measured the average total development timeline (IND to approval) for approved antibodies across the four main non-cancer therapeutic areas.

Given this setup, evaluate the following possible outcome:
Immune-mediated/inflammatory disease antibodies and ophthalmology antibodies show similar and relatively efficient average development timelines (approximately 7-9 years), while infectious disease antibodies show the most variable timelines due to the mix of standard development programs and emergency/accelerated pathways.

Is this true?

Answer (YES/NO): NO